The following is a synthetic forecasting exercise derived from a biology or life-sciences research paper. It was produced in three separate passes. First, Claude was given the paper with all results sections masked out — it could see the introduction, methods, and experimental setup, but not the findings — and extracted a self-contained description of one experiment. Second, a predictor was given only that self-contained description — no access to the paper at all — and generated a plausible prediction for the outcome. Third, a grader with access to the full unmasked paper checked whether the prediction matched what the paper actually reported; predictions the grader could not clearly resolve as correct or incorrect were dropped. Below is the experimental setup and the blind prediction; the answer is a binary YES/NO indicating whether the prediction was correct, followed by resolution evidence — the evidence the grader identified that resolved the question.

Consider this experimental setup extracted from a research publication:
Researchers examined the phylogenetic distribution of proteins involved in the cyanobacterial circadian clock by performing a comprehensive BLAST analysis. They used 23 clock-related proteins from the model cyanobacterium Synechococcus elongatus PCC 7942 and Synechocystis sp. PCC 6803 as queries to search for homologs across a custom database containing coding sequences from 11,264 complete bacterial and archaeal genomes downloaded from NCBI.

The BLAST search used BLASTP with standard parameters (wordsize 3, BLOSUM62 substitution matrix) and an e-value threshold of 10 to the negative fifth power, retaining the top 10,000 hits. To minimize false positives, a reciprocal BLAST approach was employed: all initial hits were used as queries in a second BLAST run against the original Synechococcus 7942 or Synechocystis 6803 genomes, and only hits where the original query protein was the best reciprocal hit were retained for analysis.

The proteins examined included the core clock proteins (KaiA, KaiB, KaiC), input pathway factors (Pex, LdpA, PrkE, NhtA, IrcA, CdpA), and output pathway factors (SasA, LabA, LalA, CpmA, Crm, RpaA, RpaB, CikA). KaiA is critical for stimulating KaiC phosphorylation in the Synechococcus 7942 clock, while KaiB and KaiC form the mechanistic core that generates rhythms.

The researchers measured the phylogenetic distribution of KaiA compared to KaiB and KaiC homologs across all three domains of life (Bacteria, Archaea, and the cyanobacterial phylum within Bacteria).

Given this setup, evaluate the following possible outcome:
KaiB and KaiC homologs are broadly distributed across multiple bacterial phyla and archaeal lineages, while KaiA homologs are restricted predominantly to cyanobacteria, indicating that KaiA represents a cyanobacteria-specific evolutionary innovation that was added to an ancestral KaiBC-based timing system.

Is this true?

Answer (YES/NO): YES